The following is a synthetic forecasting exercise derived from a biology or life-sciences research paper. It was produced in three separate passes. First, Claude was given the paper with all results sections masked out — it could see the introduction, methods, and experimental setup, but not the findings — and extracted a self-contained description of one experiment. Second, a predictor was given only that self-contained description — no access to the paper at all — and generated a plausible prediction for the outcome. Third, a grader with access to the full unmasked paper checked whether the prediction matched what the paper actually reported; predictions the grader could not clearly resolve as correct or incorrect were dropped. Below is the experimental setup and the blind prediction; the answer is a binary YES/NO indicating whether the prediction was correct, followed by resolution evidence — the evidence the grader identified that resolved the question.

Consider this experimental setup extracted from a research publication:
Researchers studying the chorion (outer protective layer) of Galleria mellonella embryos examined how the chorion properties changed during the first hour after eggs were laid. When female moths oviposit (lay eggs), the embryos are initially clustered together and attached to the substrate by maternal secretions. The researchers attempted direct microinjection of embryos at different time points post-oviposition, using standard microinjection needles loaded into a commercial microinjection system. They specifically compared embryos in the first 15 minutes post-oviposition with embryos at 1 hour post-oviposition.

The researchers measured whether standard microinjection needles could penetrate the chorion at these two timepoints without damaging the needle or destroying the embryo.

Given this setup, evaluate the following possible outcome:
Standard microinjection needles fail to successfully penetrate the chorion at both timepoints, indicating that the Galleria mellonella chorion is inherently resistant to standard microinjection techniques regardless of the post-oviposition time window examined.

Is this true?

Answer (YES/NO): NO